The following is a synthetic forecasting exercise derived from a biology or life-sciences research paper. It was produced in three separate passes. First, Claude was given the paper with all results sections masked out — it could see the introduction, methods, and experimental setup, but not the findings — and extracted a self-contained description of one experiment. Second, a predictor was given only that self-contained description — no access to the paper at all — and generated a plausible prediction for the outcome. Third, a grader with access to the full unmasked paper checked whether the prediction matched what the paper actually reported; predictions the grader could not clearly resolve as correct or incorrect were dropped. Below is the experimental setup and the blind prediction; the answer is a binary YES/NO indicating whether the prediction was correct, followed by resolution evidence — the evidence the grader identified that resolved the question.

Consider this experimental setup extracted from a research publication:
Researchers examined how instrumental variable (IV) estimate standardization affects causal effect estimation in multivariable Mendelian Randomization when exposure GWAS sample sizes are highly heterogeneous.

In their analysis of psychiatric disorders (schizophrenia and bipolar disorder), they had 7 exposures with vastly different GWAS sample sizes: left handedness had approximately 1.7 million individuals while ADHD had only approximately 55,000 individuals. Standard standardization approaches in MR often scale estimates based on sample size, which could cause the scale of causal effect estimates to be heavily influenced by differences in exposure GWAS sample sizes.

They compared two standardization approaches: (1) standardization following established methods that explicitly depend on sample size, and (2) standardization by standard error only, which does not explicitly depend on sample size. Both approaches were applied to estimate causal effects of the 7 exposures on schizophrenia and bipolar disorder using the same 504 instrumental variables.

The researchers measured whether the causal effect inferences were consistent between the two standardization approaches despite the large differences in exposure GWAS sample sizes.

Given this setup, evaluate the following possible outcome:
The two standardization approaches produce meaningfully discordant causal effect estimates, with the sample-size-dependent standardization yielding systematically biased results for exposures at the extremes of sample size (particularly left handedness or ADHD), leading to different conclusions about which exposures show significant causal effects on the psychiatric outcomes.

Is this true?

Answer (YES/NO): NO